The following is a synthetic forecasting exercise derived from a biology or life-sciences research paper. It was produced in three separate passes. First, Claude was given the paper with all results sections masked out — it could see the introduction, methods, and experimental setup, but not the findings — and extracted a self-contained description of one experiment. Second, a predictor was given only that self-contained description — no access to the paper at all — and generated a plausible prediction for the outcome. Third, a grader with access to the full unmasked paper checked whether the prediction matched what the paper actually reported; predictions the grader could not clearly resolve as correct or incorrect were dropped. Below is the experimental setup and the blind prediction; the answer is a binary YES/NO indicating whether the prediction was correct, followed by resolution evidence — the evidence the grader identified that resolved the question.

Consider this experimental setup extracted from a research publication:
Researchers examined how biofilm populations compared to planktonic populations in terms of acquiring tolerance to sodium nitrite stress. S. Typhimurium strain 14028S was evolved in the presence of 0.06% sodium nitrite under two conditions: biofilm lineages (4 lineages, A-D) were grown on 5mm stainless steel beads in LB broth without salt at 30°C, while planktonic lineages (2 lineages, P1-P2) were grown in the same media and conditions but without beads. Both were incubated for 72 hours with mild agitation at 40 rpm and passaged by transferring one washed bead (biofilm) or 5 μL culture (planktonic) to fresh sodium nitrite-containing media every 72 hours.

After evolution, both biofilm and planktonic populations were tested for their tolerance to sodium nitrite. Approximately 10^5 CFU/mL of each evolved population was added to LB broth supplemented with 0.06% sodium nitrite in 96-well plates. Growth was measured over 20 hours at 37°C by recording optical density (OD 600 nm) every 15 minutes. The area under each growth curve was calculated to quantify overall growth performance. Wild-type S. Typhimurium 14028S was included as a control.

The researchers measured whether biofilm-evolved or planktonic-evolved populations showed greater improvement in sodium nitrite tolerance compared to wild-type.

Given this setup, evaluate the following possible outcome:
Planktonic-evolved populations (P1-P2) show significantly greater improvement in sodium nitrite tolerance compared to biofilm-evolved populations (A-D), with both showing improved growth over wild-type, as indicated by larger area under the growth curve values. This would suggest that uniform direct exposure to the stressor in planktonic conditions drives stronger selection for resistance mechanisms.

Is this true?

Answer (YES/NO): NO